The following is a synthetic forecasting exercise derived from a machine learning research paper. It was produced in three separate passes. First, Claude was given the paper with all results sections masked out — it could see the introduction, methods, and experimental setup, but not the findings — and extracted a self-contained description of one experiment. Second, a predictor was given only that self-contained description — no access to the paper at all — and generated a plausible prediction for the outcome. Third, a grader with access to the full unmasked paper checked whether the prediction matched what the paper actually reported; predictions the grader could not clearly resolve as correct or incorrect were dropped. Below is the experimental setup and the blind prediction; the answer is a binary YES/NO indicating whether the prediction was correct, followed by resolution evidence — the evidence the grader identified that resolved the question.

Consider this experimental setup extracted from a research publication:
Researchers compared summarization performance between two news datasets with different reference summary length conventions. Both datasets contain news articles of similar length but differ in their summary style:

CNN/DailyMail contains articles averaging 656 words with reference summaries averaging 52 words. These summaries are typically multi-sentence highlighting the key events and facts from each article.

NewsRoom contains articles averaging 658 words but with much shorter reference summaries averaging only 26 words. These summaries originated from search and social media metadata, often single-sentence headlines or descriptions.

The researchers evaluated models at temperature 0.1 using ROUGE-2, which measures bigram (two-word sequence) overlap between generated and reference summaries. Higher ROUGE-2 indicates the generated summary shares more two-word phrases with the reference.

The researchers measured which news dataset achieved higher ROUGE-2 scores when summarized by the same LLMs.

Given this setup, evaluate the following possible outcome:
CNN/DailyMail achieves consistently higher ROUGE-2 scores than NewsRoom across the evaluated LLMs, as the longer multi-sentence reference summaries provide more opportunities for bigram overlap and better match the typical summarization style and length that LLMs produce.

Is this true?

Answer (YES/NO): YES